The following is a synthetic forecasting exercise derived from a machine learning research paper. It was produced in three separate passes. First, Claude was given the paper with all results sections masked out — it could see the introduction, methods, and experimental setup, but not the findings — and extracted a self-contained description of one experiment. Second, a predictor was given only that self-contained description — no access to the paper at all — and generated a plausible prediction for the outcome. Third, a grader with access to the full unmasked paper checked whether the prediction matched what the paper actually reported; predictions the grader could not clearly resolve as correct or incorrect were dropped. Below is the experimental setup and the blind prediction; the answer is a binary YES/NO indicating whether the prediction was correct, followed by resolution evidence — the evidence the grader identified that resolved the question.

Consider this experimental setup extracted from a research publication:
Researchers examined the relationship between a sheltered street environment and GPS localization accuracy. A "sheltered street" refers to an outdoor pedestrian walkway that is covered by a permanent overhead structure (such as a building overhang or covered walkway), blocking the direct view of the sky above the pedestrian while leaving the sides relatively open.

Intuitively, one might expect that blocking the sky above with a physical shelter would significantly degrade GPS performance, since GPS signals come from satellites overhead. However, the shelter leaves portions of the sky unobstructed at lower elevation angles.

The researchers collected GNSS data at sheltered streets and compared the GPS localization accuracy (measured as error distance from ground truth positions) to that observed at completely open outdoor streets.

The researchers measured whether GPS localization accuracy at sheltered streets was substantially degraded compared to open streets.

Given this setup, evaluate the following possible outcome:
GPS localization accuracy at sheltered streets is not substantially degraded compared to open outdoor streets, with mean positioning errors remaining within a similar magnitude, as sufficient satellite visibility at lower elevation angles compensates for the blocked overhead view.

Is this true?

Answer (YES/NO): YES